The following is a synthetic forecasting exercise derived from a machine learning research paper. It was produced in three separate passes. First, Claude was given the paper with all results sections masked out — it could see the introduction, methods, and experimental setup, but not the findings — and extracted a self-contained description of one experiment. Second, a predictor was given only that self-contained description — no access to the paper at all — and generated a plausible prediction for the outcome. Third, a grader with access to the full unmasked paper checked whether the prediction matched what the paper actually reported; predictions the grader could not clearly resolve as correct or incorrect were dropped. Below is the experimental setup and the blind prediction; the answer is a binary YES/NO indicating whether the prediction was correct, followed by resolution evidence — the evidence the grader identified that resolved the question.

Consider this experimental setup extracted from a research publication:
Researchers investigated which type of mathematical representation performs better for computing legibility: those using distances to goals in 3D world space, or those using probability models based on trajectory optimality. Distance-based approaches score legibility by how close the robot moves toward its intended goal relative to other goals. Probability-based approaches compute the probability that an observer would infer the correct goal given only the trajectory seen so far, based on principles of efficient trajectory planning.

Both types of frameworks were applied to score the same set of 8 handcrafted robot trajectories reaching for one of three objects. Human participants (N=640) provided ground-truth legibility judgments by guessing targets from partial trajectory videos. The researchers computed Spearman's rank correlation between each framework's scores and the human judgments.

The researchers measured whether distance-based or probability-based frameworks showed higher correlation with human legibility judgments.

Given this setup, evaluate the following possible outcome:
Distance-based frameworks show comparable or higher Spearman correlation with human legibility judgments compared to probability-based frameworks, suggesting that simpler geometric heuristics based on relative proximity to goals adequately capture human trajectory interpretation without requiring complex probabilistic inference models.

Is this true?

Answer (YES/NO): YES